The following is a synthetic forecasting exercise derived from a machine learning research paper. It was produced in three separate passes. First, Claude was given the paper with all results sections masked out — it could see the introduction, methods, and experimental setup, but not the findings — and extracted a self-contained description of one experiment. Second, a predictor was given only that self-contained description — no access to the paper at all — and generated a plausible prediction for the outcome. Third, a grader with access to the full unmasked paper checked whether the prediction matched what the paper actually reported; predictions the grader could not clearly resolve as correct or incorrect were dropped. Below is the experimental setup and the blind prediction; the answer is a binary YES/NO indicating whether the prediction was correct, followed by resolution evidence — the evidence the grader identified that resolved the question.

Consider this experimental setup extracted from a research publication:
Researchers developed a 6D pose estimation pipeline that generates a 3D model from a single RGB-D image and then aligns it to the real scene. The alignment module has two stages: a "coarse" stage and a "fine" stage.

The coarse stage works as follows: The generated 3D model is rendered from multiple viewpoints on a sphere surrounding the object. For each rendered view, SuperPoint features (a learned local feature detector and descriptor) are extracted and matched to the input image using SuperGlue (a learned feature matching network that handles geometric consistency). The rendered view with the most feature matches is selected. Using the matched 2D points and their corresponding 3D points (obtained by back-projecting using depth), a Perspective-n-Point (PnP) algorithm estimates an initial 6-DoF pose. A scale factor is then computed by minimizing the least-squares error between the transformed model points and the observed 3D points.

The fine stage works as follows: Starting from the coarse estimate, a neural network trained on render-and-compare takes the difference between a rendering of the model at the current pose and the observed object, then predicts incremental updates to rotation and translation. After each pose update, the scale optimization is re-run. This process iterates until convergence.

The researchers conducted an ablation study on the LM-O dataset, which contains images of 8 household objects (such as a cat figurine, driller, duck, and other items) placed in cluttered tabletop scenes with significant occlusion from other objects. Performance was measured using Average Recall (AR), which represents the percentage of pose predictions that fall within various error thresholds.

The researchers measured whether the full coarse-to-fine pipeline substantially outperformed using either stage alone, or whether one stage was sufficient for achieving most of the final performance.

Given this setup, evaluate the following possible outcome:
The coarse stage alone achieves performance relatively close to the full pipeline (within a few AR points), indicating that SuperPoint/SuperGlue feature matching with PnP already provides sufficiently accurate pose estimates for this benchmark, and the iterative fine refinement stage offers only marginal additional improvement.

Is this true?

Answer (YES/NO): NO